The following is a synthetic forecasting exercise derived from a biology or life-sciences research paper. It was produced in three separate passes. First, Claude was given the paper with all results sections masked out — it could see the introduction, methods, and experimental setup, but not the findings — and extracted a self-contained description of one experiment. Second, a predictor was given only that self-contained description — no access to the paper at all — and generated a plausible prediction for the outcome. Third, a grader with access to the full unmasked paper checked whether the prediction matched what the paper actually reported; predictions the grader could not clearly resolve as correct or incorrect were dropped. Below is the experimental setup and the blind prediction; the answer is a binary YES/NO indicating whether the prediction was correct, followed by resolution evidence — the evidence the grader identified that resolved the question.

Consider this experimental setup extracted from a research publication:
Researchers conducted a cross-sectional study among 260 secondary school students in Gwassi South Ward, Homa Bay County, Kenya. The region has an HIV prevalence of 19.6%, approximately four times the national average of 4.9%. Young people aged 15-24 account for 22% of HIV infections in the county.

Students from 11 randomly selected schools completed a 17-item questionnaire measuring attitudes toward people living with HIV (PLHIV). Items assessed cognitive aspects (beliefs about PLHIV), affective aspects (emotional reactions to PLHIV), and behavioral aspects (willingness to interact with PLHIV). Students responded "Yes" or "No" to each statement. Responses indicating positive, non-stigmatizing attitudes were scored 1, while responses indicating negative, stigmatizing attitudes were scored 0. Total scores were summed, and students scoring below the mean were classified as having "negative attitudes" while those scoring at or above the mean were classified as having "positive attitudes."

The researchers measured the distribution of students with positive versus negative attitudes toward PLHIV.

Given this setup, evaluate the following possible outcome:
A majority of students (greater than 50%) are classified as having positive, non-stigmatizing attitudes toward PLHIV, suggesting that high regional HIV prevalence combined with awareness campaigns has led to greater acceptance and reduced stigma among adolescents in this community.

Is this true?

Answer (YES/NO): YES